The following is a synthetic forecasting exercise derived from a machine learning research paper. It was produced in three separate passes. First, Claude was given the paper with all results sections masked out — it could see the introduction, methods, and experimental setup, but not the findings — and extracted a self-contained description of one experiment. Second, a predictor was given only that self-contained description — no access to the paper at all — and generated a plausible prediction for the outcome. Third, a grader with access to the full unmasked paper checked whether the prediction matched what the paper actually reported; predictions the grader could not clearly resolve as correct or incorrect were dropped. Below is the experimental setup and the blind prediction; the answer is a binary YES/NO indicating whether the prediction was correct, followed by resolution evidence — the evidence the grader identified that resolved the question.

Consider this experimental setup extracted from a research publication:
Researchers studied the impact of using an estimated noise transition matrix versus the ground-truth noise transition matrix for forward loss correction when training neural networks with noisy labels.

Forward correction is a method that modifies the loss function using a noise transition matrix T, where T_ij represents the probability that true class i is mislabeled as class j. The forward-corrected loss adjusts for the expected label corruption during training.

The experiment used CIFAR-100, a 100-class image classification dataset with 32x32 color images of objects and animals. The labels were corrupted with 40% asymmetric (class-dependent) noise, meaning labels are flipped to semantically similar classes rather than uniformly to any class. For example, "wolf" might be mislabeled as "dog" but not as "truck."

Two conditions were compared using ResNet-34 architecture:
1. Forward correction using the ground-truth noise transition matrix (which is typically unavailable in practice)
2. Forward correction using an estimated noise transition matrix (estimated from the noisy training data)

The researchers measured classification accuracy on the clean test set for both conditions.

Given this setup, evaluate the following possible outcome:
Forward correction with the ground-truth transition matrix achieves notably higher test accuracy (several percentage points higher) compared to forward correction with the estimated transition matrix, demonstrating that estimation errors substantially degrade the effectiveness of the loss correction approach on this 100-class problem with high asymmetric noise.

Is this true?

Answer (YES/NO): NO